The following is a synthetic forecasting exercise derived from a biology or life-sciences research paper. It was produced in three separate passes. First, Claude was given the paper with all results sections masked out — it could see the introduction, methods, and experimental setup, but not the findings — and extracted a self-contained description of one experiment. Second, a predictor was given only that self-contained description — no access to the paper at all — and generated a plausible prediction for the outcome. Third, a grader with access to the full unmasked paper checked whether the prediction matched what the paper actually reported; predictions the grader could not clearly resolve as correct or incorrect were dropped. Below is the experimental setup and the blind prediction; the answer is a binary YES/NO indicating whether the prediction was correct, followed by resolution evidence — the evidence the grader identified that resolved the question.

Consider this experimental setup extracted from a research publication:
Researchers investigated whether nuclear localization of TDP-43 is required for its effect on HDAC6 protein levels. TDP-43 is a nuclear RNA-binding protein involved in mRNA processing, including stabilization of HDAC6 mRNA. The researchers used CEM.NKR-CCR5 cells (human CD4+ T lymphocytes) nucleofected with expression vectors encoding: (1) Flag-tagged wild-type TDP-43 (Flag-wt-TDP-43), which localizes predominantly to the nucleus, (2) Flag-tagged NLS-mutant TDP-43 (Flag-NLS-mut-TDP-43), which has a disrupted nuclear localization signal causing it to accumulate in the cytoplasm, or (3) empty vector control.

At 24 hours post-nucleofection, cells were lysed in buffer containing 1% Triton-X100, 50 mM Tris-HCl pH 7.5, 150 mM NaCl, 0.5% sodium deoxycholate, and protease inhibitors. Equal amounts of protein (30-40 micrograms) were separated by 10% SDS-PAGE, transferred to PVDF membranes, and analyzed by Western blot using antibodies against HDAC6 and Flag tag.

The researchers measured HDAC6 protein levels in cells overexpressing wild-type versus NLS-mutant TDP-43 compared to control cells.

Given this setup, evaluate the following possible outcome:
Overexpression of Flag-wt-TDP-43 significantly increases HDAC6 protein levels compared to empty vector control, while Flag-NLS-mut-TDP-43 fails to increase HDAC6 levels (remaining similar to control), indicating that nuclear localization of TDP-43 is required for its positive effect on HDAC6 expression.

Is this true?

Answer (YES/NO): NO